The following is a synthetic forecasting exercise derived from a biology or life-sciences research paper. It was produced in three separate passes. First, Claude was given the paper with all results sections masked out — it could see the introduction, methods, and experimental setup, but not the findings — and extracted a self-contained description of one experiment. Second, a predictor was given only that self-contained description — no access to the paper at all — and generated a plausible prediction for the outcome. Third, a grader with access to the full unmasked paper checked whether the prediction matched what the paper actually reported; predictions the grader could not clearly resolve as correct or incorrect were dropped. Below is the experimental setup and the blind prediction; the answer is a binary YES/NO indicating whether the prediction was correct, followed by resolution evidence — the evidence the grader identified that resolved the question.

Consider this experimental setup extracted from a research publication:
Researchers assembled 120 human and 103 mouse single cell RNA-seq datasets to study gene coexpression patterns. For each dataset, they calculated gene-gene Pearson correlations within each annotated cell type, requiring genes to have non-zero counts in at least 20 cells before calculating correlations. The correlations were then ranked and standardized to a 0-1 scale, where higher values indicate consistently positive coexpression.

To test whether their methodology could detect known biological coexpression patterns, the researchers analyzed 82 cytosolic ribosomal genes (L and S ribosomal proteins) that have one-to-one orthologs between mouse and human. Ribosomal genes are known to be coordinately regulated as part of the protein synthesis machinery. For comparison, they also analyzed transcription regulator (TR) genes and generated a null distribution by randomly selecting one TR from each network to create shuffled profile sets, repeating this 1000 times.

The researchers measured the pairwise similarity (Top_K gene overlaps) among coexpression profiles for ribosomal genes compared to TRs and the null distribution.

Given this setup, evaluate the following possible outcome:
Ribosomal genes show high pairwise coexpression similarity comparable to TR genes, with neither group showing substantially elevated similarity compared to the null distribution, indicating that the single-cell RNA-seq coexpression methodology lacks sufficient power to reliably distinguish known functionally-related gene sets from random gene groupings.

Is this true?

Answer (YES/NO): NO